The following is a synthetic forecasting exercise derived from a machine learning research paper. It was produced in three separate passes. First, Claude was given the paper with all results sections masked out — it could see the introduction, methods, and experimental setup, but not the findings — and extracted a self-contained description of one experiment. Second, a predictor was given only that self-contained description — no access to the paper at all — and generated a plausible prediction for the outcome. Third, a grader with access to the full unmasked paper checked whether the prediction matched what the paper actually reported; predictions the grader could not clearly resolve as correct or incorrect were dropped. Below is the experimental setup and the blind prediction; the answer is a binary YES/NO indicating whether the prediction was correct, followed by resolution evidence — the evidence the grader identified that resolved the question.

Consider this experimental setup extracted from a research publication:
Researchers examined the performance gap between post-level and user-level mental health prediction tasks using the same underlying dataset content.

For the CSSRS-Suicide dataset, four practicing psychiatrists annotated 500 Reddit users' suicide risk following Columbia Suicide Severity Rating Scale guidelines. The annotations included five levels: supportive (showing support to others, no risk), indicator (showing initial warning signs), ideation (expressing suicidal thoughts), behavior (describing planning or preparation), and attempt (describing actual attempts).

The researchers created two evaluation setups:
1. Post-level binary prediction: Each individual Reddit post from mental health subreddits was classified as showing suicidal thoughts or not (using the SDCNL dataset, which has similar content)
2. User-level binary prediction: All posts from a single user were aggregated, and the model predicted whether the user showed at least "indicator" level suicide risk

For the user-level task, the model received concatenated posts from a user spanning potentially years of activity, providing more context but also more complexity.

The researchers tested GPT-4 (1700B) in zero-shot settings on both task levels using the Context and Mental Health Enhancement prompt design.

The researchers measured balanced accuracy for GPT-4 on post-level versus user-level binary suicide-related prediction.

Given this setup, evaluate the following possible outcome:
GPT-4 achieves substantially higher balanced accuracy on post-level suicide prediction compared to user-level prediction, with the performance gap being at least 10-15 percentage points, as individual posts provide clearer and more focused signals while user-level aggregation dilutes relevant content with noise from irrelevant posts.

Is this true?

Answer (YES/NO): NO